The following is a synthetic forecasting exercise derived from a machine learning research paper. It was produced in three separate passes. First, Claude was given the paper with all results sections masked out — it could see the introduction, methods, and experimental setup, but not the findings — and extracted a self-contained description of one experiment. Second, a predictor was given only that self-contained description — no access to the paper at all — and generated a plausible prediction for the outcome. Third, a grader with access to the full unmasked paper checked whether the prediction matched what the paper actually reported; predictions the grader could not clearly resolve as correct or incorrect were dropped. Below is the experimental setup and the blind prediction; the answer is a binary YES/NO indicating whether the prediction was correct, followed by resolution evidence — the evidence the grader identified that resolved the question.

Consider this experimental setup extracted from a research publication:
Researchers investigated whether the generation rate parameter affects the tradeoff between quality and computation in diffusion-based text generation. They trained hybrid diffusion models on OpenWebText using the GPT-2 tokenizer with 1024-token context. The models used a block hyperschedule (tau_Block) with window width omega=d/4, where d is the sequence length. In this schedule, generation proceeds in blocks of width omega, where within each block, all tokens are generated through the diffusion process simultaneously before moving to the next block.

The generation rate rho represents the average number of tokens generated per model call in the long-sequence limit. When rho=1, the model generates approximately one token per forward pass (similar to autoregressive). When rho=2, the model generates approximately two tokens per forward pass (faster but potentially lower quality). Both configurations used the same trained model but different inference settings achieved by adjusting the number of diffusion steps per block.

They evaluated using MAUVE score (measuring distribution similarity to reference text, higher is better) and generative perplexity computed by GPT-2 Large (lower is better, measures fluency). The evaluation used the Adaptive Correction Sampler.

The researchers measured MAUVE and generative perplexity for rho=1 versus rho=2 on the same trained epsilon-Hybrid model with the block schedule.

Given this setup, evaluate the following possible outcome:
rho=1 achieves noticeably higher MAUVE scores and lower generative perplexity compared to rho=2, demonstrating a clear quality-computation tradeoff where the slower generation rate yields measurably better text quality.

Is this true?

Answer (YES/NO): YES